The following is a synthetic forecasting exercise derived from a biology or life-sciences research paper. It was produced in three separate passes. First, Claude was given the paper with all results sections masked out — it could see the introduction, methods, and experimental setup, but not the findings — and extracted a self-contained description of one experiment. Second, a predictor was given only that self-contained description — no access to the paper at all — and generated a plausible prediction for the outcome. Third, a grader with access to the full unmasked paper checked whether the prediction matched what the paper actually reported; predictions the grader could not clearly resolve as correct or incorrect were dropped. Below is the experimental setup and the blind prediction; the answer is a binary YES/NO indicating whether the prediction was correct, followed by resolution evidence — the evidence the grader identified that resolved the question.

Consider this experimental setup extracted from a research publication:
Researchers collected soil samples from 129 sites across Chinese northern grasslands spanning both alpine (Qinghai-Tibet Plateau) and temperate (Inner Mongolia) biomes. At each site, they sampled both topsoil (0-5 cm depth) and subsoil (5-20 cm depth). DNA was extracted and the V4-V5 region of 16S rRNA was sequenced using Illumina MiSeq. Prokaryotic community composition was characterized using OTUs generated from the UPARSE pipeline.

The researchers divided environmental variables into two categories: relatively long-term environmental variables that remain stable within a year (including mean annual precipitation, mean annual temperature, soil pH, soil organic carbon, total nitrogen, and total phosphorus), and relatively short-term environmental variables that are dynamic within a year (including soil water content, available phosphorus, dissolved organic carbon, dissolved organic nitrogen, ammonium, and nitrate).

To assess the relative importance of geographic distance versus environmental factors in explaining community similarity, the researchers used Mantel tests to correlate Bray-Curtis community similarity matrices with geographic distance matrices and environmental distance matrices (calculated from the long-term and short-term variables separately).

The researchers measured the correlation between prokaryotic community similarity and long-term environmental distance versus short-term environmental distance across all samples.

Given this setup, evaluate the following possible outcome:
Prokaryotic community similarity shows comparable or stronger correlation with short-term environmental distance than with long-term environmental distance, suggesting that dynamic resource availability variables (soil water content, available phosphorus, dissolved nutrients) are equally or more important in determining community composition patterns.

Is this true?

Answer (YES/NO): NO